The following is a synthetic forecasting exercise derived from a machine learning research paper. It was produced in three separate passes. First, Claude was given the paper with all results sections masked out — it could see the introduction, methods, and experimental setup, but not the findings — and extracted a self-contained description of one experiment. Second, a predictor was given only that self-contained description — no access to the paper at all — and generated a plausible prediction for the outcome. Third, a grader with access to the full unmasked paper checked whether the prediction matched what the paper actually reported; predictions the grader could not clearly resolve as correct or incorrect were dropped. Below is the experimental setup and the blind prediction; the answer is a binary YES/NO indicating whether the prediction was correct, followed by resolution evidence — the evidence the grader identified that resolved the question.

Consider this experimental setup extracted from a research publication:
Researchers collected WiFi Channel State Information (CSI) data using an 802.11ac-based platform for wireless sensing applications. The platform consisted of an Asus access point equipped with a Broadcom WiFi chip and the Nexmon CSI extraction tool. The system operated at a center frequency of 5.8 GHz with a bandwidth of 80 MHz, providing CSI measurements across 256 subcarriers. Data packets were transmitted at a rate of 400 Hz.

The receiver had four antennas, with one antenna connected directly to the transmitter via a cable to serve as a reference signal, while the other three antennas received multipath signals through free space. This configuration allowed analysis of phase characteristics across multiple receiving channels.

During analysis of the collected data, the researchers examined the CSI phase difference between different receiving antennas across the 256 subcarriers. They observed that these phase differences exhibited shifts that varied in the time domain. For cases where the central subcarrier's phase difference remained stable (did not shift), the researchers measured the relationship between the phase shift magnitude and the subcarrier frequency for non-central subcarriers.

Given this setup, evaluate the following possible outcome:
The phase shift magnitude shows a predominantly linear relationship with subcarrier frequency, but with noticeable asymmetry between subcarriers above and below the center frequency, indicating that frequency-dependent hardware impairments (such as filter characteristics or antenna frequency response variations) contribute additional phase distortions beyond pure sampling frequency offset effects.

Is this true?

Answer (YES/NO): NO